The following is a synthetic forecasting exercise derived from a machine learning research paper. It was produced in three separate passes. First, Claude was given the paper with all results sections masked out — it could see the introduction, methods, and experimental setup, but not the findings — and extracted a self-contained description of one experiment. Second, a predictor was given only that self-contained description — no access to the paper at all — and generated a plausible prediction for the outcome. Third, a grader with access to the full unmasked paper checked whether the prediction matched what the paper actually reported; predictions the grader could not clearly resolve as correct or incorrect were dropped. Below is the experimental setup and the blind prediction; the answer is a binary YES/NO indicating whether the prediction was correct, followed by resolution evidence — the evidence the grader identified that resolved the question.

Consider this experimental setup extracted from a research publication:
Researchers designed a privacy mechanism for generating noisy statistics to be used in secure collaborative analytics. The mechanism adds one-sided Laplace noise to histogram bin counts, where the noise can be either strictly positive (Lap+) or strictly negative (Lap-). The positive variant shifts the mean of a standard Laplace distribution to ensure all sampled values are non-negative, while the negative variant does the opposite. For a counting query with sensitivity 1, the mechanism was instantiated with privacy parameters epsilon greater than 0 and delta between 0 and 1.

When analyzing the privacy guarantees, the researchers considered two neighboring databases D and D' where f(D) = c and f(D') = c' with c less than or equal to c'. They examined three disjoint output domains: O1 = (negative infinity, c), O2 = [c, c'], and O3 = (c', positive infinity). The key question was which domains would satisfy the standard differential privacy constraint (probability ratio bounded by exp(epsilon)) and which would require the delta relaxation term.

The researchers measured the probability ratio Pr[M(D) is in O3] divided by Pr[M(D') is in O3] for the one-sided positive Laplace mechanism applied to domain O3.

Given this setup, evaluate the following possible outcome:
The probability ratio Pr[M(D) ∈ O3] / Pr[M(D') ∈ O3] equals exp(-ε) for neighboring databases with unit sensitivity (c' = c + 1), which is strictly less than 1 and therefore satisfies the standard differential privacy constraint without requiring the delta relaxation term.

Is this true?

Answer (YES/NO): NO